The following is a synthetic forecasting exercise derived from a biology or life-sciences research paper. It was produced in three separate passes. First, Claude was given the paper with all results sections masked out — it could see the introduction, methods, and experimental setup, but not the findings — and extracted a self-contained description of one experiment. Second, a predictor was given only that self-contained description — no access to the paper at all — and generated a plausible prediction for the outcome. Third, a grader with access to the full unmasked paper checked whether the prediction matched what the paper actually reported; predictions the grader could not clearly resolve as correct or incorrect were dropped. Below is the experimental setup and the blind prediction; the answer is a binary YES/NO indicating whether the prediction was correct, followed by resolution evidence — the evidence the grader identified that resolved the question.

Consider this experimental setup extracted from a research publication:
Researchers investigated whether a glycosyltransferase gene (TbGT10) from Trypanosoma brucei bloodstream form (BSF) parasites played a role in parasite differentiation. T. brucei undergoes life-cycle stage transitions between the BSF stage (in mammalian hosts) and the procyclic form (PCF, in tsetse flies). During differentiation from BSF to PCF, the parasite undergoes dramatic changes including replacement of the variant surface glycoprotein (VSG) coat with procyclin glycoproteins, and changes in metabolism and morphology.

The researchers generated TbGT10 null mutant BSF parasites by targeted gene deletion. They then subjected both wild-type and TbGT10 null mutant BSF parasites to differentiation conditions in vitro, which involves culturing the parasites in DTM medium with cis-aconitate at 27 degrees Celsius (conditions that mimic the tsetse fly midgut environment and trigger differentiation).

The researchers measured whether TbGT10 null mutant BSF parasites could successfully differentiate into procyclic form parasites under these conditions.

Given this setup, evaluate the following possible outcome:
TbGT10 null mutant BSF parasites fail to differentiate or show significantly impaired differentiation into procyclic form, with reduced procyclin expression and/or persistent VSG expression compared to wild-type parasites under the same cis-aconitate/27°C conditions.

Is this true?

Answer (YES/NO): NO